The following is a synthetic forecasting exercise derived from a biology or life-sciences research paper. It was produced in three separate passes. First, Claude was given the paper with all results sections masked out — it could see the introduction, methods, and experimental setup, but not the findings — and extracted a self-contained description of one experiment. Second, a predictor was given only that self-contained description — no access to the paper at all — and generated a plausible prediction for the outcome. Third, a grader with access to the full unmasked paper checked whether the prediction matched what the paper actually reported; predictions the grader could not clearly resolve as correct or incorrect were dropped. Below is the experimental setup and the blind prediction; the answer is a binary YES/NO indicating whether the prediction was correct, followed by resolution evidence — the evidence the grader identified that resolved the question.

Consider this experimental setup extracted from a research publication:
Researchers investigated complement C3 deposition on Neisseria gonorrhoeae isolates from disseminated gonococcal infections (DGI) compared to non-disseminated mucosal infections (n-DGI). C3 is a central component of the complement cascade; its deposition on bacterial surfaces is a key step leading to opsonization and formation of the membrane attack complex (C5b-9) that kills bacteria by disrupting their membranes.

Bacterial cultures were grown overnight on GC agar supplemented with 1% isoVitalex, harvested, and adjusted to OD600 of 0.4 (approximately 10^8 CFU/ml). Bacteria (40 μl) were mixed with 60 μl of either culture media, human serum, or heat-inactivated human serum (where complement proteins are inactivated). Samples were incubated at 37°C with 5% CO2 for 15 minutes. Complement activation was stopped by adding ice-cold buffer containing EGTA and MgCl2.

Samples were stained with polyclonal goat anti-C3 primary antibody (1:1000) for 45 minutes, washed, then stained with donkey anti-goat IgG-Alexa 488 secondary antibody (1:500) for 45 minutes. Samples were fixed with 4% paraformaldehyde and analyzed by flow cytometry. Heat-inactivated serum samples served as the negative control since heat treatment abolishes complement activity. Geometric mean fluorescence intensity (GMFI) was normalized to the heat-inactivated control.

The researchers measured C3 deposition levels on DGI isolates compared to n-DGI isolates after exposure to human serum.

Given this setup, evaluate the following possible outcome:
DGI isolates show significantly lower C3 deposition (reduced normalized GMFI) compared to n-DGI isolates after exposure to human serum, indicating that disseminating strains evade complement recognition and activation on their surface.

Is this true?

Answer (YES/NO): NO